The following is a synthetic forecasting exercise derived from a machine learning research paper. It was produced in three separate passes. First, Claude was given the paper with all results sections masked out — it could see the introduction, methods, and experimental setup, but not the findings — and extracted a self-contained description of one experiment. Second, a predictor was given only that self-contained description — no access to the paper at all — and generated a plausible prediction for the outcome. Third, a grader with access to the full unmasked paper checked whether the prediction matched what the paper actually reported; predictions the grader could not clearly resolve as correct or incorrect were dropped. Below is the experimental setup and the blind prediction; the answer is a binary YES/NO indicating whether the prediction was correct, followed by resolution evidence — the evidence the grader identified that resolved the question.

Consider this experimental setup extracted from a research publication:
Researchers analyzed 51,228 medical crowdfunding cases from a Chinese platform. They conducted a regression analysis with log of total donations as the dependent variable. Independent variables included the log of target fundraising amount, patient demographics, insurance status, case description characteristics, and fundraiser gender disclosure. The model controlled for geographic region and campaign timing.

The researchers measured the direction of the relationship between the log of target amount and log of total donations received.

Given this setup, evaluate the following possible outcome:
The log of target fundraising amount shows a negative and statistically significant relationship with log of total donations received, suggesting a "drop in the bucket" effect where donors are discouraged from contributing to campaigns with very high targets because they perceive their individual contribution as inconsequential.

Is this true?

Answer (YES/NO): NO